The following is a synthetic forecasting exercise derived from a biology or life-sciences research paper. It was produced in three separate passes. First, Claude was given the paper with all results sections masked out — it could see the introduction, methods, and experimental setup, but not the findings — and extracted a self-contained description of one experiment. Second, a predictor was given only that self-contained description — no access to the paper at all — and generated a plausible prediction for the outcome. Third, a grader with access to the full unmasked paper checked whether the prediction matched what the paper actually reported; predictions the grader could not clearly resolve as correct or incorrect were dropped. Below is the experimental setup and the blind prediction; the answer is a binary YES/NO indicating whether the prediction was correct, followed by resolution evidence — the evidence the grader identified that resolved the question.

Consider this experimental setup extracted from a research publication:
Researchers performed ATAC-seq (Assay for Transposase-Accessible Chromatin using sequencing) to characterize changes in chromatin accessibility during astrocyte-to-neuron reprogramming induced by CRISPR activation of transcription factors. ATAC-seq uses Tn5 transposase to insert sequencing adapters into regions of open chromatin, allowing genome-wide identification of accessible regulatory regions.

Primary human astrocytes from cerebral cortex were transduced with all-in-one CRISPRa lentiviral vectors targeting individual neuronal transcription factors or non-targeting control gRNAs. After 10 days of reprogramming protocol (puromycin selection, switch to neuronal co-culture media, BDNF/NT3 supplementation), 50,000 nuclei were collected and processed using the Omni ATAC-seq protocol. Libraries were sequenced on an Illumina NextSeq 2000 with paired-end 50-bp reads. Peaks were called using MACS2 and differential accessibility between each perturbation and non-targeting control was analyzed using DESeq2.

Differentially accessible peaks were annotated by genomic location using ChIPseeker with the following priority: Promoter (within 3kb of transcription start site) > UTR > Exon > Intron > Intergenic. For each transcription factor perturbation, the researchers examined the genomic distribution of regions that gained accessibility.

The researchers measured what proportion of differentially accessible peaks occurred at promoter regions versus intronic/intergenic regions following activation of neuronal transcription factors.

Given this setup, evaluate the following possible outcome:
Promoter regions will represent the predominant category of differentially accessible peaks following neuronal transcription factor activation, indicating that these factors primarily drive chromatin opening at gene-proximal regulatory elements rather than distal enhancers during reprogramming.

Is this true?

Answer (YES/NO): NO